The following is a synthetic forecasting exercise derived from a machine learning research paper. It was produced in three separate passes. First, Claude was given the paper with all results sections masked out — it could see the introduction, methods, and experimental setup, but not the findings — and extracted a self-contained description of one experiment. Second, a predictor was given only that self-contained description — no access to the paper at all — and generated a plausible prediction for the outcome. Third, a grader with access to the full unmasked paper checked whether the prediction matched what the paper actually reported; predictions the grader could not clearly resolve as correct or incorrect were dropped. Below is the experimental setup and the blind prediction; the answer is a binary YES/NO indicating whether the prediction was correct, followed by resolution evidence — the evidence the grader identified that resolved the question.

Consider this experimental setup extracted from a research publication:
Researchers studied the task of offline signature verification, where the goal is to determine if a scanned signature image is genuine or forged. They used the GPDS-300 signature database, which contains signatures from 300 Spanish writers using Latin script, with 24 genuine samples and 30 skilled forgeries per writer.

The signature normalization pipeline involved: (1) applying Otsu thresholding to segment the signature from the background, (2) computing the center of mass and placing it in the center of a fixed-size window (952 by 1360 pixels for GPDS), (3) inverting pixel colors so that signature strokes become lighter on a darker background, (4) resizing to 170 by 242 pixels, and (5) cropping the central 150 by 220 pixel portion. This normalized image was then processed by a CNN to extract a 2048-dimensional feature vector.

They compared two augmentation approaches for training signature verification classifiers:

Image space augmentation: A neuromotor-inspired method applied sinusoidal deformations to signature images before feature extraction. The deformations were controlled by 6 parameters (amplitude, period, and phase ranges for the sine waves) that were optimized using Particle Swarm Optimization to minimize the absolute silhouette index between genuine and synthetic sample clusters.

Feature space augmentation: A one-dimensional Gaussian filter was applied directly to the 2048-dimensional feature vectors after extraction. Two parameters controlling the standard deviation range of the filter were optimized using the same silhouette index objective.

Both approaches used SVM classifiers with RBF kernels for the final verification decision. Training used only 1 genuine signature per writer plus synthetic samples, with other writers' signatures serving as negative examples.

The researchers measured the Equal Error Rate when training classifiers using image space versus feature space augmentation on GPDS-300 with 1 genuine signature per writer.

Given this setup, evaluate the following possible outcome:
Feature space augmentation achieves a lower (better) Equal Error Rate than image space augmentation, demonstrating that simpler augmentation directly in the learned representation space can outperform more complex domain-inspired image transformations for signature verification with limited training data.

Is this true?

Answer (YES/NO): YES